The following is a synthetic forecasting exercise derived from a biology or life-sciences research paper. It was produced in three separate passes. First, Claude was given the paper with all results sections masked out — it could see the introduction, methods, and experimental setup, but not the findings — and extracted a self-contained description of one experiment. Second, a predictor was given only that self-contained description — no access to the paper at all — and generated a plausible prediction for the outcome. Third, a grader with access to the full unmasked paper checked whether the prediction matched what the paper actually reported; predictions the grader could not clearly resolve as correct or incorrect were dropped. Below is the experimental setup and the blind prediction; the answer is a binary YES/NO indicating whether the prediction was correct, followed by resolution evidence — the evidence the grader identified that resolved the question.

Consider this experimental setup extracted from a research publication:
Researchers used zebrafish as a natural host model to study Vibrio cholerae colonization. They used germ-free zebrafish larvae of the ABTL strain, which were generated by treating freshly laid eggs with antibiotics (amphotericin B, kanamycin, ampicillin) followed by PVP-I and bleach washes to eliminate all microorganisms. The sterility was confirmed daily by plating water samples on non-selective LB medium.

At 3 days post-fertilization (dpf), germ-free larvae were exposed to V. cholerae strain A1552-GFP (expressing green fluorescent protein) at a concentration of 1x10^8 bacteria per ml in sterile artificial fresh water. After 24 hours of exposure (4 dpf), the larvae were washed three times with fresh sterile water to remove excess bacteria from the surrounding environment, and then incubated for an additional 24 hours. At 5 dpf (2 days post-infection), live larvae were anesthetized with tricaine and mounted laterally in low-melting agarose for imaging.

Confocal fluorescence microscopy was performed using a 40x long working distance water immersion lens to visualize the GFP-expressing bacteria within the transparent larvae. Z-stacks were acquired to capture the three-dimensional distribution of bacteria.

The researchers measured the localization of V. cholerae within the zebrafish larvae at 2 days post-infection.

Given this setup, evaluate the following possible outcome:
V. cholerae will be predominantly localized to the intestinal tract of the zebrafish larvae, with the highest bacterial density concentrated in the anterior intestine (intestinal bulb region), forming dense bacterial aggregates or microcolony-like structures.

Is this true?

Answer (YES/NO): YES